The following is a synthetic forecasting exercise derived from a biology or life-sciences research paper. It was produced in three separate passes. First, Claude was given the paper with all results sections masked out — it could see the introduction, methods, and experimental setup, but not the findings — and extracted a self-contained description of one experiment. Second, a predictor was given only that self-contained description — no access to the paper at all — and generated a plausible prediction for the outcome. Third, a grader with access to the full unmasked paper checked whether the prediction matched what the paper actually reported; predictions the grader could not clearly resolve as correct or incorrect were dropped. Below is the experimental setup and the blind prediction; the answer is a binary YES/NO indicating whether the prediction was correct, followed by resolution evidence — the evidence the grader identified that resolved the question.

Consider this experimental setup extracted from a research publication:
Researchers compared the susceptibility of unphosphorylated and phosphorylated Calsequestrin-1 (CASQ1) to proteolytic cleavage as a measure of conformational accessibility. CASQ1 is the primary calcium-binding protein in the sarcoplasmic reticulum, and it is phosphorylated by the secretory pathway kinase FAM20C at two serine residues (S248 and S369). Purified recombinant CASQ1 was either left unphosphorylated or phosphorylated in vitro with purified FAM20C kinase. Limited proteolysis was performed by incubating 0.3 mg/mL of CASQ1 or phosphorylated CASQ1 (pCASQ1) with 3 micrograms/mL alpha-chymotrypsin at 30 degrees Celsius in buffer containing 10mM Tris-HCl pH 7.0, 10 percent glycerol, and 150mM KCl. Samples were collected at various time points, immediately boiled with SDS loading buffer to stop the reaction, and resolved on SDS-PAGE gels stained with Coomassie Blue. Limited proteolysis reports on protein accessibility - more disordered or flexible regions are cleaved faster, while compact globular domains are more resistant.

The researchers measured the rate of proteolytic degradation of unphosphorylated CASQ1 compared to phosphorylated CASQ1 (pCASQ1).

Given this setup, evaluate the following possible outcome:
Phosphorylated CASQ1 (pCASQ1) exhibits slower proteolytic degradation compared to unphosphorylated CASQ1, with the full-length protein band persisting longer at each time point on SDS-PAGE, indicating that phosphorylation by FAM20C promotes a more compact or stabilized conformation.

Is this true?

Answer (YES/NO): NO